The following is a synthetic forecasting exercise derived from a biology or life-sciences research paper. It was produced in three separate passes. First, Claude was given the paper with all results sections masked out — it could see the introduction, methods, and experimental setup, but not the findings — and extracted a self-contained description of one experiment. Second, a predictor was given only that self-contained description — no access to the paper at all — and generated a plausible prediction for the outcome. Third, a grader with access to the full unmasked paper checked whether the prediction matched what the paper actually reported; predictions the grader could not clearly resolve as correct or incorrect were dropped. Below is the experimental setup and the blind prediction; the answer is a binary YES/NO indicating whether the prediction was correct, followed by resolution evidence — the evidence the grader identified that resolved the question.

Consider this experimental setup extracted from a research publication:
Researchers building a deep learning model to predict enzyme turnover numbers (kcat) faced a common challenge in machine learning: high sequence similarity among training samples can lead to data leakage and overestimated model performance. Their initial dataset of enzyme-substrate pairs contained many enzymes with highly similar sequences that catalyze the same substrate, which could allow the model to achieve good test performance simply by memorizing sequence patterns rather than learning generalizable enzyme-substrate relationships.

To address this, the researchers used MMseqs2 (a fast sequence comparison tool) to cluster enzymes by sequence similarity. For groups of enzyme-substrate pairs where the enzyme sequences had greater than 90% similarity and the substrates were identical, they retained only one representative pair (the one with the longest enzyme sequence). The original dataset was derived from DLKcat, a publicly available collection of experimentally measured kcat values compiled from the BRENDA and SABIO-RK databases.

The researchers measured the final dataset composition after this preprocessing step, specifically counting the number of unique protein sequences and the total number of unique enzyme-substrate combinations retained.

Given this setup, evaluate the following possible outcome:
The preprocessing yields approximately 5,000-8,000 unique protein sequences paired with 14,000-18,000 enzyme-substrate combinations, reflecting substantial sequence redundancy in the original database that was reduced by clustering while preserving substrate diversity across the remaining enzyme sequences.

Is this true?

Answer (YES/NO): NO